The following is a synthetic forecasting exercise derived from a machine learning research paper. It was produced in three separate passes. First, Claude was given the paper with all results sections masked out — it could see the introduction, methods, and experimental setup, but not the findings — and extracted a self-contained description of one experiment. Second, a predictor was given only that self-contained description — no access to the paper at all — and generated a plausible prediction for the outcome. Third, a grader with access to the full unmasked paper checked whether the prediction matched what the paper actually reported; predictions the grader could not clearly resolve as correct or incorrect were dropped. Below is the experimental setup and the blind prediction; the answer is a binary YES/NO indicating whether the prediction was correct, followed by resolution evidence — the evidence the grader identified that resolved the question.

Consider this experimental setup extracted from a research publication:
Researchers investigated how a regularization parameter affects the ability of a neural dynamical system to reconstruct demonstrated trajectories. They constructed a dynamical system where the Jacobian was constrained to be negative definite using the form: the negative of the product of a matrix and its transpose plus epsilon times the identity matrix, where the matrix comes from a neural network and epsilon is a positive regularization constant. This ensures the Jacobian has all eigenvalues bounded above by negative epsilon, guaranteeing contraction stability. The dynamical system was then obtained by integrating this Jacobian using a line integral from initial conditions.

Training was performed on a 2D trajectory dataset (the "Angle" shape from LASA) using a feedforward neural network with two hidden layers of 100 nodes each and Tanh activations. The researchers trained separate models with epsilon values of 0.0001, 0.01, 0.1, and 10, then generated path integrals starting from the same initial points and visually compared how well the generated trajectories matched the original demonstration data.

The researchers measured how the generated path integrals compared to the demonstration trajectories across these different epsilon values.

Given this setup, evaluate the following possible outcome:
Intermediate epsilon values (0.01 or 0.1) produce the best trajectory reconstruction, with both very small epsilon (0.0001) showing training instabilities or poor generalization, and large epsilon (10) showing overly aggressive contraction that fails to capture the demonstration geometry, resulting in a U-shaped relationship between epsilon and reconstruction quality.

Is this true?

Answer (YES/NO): NO